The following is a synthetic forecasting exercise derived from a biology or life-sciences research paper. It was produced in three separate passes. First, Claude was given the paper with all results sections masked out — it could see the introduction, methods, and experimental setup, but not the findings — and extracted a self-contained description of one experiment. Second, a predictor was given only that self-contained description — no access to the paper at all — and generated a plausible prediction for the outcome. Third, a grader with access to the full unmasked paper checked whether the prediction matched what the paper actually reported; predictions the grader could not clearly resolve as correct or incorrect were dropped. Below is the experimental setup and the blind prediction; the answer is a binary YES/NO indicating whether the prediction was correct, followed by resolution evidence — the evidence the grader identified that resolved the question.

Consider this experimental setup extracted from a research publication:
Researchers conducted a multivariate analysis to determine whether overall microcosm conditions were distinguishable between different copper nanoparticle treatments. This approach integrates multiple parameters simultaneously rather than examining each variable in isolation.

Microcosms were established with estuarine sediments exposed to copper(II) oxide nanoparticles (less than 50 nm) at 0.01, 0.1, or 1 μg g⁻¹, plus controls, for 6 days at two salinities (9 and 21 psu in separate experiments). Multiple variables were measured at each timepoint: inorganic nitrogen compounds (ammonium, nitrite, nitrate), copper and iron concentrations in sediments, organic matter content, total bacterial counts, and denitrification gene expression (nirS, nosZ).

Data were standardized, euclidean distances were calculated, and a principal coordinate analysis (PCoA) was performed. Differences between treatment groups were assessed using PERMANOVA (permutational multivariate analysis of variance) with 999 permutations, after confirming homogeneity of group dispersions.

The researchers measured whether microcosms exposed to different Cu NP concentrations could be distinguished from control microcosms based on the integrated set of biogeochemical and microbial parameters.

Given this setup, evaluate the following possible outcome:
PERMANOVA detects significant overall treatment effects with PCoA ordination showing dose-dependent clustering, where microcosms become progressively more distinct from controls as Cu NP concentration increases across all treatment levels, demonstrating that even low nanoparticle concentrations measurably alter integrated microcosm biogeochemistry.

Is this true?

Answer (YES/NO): NO